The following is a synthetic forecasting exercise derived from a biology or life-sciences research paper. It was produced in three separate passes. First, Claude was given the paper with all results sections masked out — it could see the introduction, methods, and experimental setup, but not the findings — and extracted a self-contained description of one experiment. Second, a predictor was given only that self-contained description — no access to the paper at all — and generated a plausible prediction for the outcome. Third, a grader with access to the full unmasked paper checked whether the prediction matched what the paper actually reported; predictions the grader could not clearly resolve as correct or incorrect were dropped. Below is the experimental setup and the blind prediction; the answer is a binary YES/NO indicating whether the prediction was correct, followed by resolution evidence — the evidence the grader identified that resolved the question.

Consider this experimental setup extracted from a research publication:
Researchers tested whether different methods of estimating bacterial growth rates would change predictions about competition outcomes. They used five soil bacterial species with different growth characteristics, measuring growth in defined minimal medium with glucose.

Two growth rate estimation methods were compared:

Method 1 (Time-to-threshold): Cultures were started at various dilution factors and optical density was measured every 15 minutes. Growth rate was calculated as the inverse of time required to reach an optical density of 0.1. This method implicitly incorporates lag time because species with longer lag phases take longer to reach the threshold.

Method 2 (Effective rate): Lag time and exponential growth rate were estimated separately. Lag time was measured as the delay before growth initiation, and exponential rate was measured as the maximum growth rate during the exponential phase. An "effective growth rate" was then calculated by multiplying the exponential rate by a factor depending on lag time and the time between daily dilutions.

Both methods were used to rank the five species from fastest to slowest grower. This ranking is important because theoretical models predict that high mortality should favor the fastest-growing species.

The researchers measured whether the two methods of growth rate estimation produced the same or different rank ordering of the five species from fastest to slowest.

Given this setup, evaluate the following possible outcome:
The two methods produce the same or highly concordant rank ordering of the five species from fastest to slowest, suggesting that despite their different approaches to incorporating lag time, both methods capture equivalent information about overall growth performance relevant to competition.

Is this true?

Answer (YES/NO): YES